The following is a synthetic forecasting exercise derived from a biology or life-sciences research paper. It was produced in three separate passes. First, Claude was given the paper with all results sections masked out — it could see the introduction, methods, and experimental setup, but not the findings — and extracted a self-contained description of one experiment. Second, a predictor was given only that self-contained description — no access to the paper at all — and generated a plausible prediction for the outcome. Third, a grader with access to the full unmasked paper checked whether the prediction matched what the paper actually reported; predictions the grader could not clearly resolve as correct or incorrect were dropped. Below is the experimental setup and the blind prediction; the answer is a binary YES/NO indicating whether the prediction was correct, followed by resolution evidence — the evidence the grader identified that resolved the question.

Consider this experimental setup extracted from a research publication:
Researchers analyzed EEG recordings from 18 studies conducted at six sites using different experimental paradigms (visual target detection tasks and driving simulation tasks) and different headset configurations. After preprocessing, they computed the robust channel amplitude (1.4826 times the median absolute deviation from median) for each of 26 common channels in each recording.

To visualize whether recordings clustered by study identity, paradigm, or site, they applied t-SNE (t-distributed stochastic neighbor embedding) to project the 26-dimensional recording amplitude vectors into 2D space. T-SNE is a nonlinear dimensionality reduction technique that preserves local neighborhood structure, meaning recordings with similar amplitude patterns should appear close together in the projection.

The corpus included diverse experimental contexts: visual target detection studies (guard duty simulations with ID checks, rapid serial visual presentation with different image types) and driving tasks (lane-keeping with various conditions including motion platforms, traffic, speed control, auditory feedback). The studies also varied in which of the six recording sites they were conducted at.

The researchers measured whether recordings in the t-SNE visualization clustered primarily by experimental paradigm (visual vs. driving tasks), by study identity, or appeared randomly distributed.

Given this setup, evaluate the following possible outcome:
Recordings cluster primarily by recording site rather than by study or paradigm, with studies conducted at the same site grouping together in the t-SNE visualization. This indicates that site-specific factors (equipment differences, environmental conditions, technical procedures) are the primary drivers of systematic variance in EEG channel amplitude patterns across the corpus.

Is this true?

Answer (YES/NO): NO